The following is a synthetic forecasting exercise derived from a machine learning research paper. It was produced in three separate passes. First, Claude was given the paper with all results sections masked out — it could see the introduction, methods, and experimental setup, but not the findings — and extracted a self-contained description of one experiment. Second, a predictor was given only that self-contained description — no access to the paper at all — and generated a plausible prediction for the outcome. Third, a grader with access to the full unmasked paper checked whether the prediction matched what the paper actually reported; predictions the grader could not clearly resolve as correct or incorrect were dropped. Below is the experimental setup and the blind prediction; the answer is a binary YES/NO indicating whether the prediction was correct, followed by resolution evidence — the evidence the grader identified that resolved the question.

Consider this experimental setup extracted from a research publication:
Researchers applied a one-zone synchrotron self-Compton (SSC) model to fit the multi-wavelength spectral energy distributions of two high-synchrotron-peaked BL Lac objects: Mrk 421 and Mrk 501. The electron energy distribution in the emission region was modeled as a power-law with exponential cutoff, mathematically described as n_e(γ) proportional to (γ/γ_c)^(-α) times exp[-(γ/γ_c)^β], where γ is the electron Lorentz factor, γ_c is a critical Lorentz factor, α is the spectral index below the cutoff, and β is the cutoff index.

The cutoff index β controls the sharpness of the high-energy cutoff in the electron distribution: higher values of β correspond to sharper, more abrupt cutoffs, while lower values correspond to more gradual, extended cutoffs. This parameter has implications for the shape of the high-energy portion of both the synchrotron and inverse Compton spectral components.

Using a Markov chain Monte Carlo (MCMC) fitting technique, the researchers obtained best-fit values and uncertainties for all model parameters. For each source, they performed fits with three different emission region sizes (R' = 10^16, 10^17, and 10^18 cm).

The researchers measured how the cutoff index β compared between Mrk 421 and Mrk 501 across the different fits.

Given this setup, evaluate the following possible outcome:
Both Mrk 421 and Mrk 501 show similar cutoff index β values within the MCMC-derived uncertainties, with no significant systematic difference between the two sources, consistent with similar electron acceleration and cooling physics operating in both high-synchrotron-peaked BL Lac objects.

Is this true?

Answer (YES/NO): NO